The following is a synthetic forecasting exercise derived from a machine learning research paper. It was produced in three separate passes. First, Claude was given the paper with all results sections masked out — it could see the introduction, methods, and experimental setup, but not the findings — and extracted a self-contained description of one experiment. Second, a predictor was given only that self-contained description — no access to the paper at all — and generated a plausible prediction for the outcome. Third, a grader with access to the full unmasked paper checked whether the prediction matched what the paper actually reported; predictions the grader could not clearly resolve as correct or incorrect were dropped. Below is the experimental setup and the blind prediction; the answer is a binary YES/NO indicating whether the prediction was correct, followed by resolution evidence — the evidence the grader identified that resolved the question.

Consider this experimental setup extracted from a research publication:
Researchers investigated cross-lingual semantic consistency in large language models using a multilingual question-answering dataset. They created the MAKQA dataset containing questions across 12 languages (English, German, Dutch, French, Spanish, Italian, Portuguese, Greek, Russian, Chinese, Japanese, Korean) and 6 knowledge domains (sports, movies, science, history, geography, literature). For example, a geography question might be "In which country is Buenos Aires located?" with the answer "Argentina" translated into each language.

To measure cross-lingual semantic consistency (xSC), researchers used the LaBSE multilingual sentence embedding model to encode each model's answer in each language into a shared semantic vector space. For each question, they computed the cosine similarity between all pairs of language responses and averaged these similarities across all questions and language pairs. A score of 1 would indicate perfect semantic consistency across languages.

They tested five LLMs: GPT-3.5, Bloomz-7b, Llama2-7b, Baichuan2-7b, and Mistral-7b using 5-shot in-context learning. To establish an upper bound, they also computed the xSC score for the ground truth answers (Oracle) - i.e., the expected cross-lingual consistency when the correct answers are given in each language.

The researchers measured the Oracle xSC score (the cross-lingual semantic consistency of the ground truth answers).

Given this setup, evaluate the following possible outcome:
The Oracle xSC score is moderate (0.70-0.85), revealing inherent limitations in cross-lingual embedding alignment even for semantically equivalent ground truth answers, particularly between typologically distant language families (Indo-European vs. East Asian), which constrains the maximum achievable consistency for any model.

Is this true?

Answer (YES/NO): NO